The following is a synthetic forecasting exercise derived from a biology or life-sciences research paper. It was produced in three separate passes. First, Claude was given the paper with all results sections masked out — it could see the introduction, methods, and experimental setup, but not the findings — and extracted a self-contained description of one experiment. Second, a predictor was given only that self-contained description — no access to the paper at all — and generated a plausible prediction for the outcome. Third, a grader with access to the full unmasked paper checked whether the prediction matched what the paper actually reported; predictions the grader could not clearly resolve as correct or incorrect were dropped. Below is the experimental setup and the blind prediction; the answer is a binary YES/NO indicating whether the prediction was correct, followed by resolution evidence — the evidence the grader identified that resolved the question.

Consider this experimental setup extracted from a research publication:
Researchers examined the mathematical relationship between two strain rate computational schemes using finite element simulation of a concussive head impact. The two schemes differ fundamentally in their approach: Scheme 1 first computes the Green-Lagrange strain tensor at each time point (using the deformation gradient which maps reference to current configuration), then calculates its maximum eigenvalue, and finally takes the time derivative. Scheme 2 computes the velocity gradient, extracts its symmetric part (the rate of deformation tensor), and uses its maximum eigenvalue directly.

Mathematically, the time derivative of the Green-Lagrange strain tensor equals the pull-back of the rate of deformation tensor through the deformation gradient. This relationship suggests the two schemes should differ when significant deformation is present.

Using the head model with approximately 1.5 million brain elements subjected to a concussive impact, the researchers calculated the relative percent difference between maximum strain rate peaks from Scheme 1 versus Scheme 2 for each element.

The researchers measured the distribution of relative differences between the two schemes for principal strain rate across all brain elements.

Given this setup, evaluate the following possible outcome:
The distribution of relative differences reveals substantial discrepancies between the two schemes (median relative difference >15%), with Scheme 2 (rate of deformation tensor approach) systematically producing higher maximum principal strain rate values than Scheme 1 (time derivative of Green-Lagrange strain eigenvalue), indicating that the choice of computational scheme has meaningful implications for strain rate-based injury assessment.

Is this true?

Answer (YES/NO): NO